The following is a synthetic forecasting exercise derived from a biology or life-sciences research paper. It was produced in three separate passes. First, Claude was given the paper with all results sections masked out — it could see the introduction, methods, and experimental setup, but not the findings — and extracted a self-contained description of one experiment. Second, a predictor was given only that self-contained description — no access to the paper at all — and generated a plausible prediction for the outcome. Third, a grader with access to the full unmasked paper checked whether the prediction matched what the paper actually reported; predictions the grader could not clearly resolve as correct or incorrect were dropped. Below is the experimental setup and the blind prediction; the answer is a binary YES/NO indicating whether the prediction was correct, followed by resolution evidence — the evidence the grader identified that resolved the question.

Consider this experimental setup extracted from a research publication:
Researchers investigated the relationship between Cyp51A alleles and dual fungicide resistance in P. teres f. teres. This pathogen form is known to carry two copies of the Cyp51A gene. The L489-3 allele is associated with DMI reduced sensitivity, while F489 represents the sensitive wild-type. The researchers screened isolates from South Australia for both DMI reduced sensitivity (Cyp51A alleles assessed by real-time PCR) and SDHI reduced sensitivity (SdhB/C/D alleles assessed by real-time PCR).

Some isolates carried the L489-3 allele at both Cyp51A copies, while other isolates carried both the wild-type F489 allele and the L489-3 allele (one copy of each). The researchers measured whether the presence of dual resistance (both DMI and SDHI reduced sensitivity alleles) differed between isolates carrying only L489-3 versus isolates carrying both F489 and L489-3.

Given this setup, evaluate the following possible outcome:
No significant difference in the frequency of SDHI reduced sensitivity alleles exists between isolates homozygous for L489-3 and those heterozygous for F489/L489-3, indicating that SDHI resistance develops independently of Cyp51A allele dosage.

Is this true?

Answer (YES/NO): NO